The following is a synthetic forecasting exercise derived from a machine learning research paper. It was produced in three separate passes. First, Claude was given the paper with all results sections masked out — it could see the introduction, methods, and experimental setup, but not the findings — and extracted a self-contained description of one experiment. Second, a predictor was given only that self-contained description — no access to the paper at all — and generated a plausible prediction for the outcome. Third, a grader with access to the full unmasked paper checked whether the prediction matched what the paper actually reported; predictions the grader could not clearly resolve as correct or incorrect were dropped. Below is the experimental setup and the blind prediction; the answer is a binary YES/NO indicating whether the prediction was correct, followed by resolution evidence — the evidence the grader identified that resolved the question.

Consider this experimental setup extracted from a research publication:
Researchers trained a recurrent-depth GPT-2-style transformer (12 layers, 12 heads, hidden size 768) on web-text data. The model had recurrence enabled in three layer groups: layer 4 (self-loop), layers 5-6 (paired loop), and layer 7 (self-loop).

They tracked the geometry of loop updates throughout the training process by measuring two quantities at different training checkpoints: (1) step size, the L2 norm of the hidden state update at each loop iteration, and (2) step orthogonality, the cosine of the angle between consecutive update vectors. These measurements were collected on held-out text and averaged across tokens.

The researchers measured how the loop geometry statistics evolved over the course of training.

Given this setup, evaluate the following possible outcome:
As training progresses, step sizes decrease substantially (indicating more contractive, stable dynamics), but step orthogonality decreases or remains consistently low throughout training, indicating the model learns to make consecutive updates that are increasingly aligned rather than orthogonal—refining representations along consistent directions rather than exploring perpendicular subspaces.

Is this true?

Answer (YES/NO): NO